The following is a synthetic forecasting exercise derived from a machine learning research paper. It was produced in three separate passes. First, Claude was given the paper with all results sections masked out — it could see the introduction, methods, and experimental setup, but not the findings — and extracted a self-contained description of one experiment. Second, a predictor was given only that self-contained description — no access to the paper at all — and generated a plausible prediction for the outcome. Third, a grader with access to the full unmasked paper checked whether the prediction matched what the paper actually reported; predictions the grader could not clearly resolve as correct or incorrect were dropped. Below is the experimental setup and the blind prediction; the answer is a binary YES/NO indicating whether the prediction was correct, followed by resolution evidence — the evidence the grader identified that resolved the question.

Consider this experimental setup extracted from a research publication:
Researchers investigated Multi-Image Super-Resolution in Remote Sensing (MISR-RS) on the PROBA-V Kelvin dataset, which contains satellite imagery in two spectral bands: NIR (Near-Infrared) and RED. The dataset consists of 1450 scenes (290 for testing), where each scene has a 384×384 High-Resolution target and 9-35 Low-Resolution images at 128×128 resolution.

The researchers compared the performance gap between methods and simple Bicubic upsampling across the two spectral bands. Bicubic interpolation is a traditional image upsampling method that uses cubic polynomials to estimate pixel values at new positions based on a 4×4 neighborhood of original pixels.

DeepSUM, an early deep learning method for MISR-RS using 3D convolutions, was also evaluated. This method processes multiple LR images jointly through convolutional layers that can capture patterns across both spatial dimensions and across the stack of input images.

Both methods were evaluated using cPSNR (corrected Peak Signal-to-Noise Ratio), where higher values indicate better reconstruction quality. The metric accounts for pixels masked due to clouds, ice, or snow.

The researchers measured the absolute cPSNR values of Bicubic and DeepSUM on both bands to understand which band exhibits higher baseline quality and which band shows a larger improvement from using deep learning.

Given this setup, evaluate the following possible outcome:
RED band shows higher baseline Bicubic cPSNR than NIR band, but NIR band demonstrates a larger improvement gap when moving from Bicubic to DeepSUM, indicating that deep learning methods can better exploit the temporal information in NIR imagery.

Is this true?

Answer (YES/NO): NO